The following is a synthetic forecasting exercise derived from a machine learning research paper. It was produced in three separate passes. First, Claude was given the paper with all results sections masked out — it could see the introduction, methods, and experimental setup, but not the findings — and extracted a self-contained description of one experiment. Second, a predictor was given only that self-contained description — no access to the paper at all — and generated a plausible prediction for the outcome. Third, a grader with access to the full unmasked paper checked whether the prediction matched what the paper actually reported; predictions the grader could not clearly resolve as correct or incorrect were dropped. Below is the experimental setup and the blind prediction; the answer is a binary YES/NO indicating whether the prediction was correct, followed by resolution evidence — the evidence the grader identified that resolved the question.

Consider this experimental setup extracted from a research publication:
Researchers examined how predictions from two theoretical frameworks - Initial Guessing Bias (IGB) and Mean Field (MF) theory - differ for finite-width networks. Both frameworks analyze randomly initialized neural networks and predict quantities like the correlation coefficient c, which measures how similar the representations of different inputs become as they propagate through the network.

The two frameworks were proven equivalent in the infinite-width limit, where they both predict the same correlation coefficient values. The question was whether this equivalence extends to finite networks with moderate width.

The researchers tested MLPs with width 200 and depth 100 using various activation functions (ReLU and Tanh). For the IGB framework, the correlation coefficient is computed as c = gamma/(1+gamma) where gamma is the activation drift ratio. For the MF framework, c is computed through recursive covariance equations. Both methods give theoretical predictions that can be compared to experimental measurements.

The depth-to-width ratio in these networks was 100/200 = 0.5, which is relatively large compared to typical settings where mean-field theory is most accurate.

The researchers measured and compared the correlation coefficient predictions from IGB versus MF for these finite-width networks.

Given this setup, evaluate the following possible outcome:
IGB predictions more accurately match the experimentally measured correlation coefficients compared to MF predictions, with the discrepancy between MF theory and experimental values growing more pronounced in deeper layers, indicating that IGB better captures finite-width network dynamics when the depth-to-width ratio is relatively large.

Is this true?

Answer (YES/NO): NO